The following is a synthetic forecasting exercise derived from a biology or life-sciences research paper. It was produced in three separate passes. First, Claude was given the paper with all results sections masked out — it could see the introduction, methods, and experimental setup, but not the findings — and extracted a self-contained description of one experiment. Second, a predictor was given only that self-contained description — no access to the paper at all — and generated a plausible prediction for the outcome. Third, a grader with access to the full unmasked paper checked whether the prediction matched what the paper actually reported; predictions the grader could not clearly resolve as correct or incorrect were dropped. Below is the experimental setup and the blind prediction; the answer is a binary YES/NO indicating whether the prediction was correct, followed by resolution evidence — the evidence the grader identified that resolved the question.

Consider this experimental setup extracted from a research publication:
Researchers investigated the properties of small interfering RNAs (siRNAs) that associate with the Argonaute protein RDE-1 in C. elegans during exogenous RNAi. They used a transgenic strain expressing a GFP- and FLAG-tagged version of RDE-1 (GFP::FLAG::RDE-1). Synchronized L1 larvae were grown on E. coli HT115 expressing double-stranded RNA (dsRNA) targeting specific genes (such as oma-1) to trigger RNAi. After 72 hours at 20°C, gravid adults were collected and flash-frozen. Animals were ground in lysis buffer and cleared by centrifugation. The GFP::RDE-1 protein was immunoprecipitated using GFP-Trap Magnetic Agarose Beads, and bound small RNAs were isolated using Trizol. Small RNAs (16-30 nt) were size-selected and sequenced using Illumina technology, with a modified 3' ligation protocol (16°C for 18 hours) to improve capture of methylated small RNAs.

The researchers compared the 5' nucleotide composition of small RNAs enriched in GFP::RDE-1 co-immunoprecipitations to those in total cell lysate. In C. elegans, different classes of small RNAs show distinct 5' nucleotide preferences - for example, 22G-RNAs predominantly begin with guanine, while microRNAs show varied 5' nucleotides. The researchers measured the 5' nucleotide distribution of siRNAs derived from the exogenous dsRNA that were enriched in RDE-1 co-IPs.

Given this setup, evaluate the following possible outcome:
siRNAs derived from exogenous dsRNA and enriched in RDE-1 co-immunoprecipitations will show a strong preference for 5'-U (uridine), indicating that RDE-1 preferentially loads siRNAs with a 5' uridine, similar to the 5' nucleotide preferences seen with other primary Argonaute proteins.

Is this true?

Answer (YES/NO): NO